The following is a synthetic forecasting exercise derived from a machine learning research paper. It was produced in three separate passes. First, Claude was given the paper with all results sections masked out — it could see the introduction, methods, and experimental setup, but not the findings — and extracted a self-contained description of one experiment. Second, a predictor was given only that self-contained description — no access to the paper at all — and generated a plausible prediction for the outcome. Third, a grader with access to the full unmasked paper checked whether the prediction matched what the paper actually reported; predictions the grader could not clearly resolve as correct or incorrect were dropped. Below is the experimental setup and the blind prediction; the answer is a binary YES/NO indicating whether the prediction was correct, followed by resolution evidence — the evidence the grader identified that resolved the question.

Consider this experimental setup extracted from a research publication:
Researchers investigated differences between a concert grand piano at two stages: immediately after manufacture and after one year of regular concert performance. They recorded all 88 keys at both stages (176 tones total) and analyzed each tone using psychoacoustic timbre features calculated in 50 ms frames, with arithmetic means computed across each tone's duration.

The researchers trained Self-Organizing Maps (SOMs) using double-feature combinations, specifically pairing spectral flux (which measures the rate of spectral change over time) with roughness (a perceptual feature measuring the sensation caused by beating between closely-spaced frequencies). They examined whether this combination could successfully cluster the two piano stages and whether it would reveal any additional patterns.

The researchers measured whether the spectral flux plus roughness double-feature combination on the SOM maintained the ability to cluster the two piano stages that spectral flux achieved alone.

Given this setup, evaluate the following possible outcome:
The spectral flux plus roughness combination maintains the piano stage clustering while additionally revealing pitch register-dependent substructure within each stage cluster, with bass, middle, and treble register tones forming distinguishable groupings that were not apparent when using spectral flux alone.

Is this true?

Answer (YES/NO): NO